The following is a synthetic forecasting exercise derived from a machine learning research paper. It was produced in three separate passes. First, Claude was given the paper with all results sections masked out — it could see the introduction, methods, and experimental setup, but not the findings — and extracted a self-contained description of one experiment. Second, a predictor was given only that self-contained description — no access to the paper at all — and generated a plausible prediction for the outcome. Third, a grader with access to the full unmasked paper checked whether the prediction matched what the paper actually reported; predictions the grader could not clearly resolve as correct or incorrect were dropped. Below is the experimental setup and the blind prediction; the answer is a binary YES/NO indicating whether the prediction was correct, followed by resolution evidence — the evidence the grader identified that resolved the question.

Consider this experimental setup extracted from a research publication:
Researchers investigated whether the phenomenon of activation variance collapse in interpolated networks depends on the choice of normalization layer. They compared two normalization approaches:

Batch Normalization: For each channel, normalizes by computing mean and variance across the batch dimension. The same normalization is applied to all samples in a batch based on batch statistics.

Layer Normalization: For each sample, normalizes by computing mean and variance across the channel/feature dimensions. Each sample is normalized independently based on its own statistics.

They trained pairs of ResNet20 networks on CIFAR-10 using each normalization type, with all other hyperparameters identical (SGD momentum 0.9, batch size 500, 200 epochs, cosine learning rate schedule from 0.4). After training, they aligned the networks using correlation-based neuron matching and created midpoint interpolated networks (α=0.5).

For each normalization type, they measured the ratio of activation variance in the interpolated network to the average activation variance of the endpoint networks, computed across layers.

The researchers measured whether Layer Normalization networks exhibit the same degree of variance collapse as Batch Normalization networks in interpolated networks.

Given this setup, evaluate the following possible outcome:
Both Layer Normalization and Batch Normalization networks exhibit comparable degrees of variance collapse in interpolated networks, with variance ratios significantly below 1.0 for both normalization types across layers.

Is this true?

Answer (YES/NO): NO